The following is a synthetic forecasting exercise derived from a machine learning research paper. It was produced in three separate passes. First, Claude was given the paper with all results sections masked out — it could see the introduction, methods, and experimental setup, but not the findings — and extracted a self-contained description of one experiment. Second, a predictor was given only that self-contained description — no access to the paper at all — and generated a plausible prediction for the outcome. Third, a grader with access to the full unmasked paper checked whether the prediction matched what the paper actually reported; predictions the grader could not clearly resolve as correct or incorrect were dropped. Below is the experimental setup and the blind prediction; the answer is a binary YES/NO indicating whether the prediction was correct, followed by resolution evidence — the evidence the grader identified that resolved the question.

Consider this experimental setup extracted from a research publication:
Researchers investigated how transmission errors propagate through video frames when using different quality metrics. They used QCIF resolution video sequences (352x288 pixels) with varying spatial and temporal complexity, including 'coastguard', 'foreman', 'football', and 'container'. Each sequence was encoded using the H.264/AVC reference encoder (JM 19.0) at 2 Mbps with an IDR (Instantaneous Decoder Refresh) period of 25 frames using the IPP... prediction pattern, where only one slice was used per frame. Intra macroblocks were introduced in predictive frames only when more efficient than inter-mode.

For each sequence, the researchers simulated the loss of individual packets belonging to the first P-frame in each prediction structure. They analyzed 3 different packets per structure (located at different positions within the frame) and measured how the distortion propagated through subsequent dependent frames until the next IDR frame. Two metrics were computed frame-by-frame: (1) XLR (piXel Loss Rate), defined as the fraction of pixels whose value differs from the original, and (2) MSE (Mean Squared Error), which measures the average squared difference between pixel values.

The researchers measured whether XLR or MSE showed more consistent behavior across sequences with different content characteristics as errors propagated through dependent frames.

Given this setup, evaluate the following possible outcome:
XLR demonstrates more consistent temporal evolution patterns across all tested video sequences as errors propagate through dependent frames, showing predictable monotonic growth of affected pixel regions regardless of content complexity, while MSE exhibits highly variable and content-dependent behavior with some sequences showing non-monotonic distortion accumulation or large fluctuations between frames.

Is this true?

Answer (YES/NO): NO